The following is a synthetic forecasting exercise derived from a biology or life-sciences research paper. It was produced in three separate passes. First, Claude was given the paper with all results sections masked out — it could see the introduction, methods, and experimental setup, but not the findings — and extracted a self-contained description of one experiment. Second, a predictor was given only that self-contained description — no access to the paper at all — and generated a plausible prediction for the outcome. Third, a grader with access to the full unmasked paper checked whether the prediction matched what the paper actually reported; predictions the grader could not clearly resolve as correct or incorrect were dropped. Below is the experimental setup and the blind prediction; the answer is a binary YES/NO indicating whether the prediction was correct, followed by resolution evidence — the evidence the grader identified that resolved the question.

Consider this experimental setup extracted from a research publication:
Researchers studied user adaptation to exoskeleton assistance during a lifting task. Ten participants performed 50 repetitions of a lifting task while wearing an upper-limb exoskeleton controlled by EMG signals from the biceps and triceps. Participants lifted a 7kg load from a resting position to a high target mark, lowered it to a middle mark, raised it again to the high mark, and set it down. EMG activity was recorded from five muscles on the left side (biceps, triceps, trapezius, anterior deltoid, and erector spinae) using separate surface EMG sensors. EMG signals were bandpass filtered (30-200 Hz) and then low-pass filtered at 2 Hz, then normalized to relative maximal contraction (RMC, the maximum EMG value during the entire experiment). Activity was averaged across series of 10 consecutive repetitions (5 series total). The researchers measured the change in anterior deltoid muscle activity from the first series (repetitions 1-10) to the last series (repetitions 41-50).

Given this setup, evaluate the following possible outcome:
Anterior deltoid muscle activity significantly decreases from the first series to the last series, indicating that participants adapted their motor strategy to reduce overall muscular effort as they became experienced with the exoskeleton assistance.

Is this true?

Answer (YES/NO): YES